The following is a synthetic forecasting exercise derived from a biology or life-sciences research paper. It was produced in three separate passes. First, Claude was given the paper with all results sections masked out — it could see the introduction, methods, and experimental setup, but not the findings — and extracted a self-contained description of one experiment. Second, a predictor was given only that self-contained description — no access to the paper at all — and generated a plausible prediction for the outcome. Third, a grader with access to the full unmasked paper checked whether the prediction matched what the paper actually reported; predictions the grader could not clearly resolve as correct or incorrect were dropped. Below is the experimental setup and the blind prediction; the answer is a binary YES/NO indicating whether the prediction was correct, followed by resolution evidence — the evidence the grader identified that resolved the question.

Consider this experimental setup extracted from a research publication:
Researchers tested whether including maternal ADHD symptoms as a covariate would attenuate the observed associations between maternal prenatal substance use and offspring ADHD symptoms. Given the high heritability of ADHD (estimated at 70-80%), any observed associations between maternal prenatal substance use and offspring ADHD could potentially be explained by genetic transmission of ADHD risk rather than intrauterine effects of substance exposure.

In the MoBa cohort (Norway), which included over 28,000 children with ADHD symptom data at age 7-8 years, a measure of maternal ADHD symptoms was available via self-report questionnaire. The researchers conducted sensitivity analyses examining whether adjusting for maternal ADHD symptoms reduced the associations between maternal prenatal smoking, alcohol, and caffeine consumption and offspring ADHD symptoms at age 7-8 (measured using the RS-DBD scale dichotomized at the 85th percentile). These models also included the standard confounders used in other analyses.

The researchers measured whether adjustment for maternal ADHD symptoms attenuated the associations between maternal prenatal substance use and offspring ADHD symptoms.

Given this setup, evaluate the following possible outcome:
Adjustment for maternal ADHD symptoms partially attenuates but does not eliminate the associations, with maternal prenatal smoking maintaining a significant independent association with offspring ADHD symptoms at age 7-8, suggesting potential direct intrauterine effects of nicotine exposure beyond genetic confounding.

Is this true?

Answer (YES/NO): NO